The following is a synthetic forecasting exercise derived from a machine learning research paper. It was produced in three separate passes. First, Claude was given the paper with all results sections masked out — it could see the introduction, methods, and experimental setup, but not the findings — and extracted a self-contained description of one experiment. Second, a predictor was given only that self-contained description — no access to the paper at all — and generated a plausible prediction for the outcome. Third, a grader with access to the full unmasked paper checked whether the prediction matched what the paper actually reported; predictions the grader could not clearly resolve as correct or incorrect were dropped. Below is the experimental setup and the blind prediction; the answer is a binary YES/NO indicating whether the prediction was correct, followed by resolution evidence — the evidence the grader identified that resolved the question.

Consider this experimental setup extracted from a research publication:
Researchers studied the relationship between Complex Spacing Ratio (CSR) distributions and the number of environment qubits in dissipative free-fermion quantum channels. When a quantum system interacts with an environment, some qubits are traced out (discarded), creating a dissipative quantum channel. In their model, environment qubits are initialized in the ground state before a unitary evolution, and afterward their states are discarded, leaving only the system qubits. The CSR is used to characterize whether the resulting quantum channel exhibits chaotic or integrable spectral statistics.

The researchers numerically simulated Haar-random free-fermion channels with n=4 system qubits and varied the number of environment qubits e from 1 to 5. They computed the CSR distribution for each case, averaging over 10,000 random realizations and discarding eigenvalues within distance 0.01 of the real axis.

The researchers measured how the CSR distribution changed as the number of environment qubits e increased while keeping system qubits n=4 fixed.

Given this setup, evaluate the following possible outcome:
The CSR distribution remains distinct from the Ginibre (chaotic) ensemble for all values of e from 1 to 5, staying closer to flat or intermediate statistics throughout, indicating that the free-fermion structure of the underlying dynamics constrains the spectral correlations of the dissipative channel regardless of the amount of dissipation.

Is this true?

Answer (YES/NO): YES